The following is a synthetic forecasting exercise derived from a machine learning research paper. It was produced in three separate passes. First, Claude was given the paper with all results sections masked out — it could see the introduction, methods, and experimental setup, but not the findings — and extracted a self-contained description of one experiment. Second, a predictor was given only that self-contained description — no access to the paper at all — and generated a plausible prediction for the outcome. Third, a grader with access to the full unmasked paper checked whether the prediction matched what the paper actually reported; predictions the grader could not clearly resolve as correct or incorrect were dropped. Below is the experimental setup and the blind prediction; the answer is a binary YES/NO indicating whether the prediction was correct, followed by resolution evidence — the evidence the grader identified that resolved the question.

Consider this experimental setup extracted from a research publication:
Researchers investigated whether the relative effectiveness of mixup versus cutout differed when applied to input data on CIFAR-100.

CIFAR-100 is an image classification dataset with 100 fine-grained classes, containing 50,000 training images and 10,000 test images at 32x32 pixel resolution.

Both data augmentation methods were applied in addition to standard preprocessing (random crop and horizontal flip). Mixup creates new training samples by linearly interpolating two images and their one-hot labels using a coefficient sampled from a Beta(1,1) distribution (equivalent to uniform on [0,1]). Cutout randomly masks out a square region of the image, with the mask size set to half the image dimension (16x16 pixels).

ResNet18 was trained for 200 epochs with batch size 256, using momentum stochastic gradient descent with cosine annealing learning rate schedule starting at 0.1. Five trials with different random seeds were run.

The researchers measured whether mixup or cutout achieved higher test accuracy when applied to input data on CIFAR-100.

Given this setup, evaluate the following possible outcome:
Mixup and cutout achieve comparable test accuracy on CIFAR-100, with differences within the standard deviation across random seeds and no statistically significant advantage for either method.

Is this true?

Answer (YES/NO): NO